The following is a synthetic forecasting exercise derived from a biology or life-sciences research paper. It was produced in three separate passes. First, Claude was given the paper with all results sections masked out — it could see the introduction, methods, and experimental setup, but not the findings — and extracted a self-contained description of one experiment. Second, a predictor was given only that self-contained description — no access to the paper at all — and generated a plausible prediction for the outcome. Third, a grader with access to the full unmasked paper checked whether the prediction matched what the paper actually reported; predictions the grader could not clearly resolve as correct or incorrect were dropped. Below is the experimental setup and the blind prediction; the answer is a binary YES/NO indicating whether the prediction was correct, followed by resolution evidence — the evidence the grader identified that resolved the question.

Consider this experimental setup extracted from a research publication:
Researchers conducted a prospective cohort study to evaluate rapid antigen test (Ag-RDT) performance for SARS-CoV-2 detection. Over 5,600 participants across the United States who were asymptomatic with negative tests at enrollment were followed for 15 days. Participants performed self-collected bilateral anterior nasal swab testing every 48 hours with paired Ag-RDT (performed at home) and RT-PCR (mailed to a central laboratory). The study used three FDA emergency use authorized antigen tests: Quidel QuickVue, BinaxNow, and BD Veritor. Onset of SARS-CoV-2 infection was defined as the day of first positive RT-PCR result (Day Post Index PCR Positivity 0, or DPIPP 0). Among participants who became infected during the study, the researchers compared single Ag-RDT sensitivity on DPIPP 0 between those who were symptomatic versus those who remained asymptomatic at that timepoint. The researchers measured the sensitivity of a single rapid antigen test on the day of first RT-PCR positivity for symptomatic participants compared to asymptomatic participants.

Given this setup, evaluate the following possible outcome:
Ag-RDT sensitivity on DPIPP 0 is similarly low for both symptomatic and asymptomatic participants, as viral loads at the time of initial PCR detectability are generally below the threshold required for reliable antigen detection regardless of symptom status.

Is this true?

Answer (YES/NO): NO